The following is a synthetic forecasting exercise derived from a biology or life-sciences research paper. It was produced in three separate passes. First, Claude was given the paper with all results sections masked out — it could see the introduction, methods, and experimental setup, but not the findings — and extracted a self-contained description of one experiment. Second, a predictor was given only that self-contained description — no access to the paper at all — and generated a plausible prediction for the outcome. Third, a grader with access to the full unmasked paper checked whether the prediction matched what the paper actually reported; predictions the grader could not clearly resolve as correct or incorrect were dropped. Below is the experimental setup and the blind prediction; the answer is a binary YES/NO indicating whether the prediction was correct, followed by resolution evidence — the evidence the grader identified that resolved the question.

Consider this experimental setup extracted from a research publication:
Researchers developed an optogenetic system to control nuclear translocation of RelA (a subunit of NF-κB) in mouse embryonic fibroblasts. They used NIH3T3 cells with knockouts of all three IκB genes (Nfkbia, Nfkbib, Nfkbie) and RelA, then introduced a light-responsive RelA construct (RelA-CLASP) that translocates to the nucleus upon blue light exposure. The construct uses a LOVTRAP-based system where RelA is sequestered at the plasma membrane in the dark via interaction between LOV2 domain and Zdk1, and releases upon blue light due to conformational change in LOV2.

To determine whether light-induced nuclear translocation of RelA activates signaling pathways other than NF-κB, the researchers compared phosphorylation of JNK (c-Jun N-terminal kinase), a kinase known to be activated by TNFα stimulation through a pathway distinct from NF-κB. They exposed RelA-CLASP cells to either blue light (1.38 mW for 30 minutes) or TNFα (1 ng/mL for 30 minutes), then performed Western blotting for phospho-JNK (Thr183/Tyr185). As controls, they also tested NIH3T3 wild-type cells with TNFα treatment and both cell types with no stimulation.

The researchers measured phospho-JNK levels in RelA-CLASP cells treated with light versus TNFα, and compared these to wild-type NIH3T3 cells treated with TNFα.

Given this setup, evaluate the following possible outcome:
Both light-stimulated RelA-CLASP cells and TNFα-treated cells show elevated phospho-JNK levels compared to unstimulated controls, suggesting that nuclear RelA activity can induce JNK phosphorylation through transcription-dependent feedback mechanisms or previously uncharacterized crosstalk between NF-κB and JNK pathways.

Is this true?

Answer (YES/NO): NO